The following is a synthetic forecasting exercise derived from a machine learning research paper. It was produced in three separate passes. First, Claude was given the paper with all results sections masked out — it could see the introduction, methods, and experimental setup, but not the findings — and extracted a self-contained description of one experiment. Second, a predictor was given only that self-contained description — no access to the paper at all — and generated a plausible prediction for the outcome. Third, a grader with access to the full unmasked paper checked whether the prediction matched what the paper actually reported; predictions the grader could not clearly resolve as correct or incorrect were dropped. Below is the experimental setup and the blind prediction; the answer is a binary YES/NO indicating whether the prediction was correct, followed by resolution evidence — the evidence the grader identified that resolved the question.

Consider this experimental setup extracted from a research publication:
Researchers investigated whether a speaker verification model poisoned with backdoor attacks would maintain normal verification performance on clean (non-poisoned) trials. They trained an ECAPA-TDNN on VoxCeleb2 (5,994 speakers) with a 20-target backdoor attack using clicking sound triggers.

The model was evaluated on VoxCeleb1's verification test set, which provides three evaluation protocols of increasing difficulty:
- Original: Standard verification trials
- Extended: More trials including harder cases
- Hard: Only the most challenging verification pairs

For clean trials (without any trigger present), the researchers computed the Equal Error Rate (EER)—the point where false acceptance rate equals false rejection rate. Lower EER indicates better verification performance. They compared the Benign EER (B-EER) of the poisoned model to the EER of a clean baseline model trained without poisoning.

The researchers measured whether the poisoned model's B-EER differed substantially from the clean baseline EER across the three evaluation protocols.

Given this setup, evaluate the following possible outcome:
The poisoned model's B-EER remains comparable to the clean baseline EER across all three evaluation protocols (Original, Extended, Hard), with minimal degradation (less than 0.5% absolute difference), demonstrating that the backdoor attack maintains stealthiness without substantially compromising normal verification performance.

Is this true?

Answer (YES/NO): YES